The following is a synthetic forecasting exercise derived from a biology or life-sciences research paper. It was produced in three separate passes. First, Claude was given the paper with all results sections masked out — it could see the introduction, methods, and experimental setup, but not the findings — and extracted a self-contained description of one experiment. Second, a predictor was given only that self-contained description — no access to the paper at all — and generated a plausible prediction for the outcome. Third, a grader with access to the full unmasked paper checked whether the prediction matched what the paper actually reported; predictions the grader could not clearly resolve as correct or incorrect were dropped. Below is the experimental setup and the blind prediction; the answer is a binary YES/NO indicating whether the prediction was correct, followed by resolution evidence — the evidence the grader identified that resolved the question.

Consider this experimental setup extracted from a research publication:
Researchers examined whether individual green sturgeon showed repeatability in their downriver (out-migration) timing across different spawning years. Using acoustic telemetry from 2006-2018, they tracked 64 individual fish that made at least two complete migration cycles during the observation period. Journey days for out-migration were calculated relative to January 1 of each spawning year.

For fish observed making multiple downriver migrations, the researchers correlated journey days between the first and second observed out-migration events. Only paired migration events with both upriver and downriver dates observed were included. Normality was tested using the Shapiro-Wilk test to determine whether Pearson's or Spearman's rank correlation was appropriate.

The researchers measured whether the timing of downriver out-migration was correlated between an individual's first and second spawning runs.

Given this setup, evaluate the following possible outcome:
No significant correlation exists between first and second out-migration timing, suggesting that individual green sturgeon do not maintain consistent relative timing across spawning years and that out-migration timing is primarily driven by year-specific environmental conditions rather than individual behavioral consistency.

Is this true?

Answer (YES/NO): YES